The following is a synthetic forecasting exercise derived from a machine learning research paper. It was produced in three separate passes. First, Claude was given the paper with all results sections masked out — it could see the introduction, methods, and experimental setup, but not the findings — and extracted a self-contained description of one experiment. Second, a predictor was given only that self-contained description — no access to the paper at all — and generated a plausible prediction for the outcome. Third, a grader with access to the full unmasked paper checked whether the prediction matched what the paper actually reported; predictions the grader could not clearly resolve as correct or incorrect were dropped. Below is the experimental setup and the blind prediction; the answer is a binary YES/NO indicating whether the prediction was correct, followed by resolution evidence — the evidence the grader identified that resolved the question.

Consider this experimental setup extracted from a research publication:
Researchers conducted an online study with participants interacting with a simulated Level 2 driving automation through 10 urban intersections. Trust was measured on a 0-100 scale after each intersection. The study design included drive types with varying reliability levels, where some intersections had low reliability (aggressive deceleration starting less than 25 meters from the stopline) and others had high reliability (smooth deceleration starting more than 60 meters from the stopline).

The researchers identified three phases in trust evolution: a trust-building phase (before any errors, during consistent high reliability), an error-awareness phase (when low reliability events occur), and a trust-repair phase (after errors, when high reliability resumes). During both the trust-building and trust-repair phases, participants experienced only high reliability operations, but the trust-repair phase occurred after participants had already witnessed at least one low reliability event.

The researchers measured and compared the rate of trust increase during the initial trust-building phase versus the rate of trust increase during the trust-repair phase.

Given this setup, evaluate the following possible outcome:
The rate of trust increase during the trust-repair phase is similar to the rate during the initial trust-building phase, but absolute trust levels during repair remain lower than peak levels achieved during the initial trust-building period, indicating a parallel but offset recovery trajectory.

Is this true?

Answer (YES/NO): NO